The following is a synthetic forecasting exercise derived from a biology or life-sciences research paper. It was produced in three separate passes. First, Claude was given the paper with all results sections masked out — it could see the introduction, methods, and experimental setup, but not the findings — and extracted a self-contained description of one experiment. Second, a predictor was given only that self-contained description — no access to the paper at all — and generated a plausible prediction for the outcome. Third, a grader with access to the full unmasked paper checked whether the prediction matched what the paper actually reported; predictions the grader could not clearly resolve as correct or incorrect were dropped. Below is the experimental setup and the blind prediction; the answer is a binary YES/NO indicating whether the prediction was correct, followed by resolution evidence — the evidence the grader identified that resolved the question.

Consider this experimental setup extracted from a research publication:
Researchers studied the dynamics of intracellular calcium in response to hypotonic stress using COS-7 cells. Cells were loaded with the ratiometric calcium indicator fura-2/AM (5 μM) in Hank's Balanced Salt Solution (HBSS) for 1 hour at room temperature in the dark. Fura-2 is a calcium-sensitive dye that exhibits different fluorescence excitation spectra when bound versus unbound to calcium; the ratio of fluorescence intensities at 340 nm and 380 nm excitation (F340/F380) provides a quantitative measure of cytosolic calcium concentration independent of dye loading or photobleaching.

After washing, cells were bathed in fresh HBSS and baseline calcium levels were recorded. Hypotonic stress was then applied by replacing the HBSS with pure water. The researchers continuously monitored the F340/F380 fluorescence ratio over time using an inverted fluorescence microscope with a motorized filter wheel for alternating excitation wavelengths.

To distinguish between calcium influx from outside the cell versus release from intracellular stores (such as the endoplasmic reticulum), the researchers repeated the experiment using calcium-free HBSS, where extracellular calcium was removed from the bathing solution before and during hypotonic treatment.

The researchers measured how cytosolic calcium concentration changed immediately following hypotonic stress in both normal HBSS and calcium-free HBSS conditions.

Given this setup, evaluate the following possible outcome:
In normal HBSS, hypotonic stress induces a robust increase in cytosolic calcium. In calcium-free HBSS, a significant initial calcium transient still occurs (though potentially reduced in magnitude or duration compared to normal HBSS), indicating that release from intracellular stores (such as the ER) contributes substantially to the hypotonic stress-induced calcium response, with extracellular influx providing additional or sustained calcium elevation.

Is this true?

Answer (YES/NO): NO